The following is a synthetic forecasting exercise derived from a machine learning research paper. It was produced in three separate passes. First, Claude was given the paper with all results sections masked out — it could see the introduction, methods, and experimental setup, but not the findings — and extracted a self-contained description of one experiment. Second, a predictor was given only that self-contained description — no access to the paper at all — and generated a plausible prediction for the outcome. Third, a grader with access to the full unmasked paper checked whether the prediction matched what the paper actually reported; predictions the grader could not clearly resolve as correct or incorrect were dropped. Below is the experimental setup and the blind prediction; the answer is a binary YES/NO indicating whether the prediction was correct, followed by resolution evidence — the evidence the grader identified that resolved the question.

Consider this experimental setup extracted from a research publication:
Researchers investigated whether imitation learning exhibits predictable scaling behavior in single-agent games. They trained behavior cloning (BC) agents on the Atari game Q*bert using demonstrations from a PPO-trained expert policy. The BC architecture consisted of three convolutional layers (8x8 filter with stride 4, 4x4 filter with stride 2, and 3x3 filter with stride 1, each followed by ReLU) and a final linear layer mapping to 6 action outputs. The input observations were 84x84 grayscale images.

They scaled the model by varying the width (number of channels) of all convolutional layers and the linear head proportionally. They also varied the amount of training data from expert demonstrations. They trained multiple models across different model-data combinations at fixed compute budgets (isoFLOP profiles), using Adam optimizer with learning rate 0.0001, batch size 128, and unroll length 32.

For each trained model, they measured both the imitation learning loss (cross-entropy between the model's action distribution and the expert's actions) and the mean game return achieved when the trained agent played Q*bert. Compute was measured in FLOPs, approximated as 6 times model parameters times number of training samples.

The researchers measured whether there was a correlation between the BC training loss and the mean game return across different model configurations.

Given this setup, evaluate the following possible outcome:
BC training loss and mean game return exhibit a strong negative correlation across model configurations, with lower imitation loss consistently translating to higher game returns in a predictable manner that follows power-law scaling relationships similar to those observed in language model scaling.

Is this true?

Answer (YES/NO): YES